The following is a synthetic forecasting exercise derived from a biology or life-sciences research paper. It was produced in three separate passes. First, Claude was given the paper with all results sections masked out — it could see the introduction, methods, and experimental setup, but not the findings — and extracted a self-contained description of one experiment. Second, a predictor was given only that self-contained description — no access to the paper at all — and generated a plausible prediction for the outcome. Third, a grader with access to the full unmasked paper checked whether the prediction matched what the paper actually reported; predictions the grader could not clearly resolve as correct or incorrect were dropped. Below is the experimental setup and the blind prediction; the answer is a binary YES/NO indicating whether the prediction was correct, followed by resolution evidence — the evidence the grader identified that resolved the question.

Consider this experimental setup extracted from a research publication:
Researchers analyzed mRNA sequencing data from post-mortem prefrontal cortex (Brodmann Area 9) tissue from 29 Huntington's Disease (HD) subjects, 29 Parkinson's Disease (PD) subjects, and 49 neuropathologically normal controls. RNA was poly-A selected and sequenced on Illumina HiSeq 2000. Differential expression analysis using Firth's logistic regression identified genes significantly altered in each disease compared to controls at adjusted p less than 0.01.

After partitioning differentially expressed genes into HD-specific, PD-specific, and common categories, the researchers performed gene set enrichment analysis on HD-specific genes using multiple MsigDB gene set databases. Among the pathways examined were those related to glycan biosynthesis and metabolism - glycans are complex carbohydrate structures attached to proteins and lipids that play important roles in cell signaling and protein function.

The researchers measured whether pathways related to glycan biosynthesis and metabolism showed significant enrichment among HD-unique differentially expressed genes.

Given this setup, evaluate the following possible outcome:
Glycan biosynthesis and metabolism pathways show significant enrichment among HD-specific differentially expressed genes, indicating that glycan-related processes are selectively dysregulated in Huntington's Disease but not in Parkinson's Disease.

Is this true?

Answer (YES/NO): YES